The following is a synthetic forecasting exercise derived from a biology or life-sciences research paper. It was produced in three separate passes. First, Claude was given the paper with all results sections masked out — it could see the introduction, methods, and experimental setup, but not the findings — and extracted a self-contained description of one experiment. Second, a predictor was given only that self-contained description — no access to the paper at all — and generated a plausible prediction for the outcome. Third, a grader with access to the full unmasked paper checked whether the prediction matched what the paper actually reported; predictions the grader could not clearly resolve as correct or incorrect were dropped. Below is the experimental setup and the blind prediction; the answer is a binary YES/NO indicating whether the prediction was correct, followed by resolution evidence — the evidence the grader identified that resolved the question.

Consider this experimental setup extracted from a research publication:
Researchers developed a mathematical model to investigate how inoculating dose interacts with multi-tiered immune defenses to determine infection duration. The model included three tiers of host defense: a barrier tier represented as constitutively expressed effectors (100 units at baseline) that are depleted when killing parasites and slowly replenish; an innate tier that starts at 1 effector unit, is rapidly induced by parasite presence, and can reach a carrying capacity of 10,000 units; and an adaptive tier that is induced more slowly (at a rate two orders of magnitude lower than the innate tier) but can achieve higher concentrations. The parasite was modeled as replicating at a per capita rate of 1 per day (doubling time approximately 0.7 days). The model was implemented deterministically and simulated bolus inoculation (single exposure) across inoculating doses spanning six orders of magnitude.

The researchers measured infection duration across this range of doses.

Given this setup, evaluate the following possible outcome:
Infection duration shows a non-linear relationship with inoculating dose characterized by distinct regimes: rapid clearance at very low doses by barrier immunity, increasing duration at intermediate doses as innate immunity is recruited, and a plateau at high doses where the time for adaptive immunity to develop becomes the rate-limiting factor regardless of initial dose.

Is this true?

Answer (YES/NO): NO